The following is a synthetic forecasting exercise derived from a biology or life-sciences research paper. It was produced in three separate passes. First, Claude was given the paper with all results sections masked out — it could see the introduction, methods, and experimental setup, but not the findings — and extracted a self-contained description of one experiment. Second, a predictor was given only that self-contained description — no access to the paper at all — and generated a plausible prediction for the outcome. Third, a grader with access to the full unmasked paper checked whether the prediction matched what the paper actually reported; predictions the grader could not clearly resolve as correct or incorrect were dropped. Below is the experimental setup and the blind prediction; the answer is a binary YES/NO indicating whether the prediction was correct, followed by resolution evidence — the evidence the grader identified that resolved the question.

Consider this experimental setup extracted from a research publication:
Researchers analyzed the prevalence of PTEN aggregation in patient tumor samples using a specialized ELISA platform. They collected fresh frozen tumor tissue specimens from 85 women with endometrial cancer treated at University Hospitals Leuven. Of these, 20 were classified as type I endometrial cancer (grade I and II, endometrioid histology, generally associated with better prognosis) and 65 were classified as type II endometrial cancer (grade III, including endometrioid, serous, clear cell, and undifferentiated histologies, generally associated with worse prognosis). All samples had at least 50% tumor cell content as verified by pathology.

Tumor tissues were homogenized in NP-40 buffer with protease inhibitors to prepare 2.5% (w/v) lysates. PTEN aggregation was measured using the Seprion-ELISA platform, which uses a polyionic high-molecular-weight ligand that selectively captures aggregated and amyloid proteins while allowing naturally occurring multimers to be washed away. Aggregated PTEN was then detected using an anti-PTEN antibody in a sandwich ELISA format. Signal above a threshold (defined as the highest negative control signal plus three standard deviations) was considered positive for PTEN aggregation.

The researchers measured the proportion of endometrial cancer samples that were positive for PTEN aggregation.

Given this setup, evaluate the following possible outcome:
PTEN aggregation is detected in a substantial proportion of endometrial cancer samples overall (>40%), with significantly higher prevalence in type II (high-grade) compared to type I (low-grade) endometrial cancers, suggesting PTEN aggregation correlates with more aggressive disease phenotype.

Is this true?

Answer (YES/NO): YES